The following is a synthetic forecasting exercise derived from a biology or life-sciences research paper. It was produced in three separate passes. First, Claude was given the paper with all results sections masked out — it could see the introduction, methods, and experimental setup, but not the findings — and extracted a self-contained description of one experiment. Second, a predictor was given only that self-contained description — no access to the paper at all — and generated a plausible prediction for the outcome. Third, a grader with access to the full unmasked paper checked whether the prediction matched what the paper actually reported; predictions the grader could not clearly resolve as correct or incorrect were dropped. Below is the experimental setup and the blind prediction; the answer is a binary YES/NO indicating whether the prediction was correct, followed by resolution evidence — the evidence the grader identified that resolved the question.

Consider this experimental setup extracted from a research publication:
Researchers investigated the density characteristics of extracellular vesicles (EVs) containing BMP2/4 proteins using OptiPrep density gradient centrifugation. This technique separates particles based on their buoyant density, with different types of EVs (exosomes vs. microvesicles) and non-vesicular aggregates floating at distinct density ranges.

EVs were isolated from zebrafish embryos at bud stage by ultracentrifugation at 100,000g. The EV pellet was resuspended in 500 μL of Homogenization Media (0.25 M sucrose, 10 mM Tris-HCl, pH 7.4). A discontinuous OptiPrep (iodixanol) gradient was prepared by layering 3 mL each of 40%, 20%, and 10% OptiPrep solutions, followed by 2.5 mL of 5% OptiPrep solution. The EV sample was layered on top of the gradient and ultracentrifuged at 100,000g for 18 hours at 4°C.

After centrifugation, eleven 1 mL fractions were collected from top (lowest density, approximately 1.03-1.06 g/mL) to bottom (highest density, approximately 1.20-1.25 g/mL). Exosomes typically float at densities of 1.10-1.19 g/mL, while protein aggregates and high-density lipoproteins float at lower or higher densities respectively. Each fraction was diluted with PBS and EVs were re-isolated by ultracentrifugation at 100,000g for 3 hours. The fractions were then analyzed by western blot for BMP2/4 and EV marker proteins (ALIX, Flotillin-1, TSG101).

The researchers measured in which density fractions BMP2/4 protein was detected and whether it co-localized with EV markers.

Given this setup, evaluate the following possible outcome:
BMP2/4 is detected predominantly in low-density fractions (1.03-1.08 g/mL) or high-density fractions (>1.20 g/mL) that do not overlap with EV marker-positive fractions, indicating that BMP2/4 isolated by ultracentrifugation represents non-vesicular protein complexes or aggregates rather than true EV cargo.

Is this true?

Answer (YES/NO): NO